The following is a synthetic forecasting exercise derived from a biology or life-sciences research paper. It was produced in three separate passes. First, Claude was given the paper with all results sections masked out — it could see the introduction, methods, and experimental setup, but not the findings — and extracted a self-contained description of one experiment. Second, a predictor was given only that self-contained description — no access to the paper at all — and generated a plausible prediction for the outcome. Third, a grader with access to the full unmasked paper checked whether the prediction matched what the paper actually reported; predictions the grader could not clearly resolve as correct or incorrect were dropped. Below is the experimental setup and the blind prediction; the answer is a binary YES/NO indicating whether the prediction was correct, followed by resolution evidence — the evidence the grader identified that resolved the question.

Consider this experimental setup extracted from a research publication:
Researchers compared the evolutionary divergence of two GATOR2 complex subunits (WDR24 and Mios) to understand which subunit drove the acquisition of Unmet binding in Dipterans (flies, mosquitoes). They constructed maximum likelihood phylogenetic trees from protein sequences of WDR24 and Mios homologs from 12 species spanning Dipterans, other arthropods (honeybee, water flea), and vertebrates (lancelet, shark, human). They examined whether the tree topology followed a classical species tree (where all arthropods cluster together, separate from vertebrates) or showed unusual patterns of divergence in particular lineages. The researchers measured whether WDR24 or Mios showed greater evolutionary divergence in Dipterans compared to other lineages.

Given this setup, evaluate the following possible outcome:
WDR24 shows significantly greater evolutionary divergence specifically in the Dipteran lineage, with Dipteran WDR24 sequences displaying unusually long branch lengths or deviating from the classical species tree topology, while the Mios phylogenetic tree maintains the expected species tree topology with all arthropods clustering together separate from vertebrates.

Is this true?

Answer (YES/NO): NO